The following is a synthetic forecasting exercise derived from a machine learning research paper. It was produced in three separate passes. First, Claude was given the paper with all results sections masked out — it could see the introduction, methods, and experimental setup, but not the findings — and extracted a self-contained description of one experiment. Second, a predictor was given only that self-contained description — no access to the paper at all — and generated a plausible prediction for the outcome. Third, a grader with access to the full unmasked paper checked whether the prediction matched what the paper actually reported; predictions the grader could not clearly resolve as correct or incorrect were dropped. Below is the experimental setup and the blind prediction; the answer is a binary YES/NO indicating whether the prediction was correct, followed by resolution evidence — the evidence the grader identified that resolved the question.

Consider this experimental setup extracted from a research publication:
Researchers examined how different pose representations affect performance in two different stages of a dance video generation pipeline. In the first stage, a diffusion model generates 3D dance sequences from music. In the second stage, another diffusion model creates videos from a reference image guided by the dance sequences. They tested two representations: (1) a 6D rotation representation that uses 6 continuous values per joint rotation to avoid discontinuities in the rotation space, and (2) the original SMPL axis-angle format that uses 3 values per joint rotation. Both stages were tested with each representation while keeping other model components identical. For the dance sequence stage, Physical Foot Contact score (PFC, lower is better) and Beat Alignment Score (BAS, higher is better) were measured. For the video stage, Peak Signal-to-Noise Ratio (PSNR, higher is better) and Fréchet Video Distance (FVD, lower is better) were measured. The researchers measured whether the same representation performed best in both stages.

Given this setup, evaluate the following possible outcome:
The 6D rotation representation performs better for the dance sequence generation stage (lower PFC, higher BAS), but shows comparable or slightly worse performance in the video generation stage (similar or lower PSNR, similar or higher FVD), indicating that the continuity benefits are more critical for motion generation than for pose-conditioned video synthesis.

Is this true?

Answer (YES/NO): YES